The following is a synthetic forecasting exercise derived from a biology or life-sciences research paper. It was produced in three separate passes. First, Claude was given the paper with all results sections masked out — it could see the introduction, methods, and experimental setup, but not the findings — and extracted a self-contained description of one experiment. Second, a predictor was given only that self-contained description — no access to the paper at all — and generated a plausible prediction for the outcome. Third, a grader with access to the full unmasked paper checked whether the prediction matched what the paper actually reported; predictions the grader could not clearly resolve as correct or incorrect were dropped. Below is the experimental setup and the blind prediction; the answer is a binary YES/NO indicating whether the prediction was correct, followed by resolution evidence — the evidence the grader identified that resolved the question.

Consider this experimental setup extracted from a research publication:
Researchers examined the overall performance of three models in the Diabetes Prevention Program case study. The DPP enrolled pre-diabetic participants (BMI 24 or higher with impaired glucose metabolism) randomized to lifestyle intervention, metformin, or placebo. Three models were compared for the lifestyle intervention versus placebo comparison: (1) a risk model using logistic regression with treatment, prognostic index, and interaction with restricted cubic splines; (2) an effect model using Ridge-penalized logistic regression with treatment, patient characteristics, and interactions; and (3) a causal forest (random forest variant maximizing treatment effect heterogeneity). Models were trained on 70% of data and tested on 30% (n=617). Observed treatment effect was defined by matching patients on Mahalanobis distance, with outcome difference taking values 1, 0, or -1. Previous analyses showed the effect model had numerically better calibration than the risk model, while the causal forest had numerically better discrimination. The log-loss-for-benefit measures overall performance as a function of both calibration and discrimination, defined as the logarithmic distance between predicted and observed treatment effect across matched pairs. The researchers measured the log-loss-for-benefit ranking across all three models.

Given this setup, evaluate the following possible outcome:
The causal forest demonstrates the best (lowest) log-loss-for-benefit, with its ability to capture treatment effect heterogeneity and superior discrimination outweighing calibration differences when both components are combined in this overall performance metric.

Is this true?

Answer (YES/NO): YES